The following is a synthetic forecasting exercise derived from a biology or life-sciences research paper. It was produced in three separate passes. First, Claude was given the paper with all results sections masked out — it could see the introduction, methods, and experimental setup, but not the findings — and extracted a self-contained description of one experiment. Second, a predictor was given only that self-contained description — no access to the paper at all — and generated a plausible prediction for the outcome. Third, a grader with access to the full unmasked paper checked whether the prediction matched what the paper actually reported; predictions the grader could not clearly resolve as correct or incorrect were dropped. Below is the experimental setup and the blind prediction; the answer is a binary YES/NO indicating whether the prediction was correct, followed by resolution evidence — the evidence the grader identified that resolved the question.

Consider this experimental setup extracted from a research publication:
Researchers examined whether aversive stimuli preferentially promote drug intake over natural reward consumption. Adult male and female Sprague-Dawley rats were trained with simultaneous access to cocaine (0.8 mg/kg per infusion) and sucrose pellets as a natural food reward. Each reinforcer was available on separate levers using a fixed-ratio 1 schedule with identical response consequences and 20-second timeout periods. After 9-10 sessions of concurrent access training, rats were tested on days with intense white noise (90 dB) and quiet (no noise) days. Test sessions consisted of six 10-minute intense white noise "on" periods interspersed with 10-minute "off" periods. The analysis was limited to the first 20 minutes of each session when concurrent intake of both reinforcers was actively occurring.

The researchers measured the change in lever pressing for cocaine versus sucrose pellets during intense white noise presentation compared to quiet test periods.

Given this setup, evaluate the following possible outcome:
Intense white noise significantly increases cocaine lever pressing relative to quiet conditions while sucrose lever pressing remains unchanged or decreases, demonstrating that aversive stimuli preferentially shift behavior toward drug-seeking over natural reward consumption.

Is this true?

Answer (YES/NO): YES